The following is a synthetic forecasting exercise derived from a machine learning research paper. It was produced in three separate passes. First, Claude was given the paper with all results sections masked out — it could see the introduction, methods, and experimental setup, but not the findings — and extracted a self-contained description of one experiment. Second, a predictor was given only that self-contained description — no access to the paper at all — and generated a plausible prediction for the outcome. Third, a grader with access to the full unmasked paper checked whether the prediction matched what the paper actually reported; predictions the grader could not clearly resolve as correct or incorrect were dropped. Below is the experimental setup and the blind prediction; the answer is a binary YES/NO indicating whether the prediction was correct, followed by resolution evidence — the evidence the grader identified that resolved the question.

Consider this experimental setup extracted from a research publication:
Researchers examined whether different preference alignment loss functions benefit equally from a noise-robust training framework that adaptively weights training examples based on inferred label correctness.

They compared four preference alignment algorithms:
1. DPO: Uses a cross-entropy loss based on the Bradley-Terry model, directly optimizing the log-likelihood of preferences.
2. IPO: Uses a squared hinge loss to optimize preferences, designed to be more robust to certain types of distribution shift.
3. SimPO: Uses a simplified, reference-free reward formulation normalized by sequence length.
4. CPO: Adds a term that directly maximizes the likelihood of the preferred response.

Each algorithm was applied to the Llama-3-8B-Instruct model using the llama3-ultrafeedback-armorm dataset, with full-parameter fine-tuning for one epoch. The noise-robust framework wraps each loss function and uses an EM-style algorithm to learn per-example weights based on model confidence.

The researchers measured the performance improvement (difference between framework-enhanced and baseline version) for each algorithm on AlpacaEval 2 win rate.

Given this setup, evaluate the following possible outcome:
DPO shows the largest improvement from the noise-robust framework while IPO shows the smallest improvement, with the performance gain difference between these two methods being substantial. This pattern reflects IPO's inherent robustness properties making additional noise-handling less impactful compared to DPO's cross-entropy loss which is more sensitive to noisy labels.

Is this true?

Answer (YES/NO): NO